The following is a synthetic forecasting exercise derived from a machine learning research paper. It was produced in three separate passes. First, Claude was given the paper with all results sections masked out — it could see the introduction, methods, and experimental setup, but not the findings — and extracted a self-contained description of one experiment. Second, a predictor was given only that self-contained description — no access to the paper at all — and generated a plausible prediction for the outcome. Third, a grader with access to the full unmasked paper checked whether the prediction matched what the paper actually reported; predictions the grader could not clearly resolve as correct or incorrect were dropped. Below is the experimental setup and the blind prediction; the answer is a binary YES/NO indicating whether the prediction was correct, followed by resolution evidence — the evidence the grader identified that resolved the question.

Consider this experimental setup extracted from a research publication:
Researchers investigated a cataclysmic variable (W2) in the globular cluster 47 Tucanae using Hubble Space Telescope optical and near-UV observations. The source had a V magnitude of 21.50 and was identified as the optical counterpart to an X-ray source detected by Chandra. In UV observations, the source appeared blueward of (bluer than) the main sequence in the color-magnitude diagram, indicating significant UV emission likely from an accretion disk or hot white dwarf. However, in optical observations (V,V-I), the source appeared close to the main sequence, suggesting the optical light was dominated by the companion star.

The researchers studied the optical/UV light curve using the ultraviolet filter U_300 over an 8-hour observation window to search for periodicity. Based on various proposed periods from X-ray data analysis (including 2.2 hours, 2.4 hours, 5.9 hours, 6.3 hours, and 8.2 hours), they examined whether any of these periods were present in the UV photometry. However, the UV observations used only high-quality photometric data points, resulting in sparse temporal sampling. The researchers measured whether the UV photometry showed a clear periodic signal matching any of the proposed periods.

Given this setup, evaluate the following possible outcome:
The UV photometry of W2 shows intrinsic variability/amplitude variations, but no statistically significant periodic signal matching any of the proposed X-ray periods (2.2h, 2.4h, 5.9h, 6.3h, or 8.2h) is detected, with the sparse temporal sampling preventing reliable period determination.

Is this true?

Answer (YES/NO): YES